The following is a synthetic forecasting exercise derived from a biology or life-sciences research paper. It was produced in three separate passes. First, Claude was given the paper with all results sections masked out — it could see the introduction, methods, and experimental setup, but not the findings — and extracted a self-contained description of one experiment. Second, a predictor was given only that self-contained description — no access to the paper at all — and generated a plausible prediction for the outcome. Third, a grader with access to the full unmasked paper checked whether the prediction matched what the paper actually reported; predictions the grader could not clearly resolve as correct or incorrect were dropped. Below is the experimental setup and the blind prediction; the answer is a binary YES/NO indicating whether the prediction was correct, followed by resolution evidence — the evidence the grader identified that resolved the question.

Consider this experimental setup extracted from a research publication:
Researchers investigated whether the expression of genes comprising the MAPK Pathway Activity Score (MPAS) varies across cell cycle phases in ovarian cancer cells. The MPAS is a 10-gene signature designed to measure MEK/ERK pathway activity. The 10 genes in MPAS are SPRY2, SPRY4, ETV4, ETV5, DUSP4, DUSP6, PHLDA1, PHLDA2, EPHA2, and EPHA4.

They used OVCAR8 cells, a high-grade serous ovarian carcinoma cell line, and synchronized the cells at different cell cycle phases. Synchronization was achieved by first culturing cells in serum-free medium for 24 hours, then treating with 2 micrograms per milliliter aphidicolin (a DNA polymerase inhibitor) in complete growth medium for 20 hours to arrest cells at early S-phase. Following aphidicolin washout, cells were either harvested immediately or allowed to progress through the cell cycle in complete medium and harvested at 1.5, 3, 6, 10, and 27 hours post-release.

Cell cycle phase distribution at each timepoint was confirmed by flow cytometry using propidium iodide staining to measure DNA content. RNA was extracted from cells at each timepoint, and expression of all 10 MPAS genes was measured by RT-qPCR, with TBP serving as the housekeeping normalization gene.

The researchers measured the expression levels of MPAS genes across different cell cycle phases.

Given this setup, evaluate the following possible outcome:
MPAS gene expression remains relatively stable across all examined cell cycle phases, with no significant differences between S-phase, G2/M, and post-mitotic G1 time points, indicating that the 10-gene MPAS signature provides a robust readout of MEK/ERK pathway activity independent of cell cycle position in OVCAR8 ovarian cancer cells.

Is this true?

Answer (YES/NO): NO